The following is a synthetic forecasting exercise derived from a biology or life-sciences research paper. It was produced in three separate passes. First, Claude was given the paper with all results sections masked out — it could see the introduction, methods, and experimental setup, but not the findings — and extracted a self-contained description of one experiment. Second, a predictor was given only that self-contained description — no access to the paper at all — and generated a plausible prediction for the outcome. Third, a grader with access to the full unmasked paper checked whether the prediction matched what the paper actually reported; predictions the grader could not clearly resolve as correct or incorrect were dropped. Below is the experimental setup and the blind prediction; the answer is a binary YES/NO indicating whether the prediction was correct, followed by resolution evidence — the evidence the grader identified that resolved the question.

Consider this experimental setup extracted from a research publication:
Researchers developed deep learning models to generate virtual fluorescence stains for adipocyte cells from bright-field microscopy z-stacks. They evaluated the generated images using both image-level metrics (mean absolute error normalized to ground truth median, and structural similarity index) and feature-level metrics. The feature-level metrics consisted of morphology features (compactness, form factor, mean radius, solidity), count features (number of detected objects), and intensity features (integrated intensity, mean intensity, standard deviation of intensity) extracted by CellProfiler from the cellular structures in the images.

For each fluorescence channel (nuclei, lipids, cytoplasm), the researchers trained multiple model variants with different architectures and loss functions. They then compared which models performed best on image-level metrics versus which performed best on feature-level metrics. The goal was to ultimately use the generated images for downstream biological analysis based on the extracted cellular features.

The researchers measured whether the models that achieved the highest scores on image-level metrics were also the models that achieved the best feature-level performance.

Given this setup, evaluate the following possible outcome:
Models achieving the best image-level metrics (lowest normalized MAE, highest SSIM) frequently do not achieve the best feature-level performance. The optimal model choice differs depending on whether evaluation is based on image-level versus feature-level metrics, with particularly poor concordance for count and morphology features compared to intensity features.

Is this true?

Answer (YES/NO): YES